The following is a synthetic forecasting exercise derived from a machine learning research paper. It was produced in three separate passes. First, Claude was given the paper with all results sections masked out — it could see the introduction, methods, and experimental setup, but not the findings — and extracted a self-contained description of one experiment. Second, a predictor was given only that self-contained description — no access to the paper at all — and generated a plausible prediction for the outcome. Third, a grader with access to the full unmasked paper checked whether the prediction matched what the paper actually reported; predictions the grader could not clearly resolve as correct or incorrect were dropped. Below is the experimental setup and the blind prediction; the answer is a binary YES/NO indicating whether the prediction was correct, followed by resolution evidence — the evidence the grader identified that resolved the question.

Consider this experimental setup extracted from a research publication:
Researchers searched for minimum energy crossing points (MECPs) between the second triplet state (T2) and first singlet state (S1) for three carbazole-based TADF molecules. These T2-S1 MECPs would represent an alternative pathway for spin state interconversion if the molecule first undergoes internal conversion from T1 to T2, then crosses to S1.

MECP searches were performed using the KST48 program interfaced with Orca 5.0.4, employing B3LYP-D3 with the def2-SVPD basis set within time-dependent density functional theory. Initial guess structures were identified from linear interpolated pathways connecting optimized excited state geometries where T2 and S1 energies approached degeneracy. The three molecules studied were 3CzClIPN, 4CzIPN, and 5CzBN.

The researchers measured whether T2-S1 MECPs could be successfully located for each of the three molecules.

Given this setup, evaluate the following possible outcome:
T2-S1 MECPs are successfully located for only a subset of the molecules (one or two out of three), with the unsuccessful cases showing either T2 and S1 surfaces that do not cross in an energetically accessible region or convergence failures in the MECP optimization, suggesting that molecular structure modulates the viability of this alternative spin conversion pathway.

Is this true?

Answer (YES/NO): YES